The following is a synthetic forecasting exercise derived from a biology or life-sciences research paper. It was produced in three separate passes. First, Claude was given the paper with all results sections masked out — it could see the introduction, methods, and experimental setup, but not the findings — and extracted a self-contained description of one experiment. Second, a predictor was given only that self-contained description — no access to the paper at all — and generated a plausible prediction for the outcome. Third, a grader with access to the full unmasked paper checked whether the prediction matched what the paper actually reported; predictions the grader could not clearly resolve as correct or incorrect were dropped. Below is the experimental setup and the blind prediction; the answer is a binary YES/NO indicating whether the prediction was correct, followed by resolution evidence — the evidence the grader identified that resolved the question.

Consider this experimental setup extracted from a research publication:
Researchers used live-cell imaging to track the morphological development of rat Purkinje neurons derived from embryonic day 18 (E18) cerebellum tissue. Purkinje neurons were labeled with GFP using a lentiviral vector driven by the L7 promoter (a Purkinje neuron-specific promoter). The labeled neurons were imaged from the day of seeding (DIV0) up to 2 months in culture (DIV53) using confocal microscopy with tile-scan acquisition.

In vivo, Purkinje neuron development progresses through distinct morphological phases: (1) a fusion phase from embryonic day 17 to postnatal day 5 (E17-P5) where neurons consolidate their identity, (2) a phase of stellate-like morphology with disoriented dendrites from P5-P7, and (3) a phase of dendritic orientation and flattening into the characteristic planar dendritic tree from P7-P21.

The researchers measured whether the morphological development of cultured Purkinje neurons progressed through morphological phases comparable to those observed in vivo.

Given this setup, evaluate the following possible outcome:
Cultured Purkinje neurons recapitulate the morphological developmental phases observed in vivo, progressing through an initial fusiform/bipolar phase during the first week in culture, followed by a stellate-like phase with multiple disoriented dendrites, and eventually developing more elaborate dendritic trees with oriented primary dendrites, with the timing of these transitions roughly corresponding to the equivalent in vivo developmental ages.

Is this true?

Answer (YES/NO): YES